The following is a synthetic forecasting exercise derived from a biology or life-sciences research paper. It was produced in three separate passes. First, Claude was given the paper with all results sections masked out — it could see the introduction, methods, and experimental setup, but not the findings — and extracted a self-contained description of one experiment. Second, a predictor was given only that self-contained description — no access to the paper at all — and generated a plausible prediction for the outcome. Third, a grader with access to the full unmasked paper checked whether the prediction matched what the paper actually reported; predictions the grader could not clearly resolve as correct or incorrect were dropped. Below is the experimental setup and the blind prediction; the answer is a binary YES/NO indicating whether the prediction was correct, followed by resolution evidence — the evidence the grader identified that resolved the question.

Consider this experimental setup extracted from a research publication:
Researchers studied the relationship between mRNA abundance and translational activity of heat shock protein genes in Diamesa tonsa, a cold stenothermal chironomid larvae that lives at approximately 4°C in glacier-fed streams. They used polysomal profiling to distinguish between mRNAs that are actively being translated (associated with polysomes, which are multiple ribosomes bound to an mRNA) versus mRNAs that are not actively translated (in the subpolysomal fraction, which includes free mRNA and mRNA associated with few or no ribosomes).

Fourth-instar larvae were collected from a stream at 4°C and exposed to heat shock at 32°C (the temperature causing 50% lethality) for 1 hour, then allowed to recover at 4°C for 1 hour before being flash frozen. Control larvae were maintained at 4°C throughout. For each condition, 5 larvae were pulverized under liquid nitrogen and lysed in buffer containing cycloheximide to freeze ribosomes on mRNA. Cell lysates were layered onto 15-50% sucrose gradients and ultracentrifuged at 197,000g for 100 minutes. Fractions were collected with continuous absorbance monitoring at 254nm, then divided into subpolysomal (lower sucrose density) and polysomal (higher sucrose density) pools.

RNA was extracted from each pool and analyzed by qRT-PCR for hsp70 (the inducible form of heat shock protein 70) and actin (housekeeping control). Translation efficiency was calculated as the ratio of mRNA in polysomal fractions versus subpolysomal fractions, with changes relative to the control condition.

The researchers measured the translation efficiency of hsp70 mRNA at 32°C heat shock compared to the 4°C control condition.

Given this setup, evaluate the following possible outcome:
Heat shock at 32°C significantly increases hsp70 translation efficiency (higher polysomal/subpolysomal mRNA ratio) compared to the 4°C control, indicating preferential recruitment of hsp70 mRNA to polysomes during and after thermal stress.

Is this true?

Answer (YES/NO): YES